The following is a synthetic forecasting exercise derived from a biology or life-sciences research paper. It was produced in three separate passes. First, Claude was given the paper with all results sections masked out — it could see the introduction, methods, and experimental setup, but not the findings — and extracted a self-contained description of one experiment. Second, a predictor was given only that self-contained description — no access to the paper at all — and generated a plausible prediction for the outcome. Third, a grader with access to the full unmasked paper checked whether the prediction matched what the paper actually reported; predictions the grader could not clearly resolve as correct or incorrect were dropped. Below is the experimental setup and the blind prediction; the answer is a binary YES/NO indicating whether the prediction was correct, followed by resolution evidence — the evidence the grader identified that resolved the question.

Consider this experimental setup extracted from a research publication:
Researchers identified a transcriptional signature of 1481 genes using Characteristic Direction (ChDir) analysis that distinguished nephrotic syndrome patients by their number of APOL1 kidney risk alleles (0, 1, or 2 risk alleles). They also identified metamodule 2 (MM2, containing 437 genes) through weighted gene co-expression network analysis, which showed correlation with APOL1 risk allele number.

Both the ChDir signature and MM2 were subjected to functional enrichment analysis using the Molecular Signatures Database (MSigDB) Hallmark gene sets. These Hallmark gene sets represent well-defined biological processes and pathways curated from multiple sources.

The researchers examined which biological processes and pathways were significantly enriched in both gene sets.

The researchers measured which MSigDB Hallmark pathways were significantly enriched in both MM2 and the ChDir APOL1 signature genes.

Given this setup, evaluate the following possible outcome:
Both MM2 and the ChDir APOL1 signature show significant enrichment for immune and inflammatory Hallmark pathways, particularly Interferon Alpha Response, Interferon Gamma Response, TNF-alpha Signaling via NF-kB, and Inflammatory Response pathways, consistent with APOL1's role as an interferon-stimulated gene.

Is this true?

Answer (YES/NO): NO